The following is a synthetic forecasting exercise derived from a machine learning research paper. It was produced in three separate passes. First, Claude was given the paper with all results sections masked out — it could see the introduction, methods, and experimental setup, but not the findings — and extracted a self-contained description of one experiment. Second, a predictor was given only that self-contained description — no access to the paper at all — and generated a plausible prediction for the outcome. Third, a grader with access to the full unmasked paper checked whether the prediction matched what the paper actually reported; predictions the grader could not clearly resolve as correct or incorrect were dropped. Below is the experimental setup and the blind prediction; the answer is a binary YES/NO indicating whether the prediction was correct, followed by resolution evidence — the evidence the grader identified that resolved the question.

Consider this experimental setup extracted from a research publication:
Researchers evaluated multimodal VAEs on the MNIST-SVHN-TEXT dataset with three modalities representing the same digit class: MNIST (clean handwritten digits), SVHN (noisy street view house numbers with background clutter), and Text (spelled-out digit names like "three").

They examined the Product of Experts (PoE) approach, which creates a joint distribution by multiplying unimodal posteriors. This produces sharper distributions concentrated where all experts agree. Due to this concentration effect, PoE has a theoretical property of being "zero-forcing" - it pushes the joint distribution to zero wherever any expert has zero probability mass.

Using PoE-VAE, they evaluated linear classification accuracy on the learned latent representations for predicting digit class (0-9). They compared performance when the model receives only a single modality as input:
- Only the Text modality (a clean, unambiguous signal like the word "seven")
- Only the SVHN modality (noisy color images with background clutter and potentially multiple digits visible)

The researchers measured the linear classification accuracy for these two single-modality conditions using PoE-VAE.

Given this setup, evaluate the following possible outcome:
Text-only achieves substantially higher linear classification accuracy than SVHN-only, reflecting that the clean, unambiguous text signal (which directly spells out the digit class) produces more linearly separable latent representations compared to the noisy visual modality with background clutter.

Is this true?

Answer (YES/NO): YES